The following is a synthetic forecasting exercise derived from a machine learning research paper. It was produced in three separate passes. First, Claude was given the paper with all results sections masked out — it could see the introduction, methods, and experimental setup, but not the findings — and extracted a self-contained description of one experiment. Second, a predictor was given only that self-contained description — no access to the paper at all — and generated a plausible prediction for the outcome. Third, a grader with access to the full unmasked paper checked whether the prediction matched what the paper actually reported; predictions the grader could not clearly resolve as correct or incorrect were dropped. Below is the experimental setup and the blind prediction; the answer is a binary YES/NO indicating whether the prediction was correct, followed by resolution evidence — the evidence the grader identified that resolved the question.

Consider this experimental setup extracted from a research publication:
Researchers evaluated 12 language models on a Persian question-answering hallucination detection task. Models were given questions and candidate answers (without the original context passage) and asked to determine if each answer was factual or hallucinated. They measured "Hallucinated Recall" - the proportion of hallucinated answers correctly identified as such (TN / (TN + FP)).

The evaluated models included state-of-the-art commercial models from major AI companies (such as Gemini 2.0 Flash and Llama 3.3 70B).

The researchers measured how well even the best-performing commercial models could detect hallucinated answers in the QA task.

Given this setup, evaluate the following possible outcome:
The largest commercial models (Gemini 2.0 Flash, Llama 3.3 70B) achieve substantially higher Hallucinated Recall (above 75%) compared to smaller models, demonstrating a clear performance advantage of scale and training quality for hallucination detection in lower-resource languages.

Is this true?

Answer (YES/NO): NO